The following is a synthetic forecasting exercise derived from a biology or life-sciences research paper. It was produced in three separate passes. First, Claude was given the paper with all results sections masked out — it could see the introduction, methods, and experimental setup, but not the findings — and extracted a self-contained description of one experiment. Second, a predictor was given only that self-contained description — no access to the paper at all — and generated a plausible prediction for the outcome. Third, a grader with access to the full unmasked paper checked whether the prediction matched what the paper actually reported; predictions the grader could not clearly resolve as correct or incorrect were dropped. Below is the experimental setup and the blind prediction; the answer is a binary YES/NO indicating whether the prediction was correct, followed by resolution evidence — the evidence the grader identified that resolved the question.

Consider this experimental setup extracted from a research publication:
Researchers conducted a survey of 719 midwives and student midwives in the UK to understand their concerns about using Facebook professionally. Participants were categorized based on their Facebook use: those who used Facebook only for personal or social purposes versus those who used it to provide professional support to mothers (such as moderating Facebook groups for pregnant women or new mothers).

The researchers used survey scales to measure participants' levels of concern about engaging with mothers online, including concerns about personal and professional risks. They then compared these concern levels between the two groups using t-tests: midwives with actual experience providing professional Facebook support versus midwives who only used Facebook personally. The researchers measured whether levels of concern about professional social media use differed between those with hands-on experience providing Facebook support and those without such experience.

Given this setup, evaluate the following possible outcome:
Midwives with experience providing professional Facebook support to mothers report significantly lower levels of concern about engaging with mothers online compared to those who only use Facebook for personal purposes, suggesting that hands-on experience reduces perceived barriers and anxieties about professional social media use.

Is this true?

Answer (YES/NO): YES